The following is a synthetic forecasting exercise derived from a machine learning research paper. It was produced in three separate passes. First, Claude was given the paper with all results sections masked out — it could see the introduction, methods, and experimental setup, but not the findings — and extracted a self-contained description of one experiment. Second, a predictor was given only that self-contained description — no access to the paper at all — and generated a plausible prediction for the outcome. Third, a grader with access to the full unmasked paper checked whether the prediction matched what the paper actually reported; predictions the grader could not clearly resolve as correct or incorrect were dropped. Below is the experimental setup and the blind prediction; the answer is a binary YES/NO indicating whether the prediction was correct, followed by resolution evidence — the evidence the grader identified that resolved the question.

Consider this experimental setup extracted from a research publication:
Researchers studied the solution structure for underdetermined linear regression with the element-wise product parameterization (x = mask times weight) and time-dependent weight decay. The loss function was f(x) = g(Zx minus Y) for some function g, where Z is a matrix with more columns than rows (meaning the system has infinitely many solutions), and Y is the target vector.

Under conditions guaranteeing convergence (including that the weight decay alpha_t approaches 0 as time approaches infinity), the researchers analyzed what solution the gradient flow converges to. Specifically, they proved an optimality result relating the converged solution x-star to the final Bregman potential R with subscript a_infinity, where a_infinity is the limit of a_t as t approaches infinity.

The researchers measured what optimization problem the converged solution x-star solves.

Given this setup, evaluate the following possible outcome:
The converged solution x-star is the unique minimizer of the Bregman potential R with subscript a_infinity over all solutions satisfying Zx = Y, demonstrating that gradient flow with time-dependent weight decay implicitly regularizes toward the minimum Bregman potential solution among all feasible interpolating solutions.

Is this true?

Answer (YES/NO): NO